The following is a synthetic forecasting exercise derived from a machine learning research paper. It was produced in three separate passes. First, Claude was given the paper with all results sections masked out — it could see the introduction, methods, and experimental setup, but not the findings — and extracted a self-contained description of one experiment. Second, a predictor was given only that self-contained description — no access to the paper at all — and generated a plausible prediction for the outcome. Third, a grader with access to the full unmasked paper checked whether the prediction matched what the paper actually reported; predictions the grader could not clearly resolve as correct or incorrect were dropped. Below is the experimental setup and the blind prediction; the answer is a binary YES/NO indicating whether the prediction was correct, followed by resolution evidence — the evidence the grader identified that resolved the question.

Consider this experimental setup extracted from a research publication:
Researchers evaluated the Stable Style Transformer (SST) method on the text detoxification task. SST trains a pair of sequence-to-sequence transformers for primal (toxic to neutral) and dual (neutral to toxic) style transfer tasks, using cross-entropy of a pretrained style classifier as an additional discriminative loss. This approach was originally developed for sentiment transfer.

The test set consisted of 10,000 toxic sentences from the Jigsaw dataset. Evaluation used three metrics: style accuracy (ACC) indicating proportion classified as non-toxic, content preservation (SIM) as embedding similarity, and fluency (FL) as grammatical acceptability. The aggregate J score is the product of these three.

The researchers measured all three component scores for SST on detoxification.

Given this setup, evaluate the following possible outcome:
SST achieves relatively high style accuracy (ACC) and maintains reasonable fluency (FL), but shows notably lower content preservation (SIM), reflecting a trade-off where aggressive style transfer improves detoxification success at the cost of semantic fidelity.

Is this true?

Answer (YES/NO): NO